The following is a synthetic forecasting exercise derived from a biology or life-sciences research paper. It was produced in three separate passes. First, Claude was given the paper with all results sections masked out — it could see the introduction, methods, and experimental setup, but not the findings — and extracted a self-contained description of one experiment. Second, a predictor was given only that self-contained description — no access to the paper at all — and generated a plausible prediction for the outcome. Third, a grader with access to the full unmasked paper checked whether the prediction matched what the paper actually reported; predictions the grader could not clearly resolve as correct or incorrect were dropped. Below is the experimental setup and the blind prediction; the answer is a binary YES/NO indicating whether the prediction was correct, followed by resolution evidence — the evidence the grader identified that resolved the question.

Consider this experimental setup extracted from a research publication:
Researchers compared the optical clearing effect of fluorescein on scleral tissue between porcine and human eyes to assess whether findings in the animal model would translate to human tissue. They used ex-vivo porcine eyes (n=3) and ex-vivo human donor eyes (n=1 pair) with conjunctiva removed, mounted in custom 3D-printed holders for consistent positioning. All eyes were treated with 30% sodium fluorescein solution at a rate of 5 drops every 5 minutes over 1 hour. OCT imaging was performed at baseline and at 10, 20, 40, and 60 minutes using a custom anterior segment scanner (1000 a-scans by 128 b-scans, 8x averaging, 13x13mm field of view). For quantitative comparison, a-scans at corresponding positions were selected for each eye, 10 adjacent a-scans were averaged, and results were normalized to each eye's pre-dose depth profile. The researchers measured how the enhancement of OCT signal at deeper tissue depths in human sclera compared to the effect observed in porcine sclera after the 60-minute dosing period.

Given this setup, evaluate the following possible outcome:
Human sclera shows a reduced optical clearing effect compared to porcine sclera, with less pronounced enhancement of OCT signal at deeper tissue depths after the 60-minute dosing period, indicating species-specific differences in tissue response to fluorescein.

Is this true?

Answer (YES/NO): NO